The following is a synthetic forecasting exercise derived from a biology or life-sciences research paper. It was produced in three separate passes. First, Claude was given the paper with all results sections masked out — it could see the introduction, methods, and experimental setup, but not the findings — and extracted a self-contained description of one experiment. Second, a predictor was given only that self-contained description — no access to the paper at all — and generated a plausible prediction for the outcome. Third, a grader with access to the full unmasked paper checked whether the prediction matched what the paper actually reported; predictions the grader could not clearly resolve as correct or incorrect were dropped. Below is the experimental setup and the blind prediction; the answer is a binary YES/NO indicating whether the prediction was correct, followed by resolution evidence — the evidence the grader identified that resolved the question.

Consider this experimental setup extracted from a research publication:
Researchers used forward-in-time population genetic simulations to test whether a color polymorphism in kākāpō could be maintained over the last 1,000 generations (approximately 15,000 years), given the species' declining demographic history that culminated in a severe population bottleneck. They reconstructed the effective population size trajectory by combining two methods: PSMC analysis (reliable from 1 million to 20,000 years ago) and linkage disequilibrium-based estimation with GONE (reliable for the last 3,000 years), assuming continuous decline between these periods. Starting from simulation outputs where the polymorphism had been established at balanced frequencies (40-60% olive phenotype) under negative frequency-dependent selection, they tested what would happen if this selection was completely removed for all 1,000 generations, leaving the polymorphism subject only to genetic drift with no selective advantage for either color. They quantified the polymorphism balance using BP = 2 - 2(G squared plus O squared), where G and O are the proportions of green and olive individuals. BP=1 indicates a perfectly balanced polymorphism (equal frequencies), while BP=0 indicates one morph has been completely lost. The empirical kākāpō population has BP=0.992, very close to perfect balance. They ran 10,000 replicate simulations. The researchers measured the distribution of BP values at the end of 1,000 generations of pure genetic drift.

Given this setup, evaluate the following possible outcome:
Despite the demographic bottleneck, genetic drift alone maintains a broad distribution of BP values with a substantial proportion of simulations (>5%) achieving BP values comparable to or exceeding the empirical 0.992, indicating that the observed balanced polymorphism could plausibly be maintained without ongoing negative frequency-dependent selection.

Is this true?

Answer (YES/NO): NO